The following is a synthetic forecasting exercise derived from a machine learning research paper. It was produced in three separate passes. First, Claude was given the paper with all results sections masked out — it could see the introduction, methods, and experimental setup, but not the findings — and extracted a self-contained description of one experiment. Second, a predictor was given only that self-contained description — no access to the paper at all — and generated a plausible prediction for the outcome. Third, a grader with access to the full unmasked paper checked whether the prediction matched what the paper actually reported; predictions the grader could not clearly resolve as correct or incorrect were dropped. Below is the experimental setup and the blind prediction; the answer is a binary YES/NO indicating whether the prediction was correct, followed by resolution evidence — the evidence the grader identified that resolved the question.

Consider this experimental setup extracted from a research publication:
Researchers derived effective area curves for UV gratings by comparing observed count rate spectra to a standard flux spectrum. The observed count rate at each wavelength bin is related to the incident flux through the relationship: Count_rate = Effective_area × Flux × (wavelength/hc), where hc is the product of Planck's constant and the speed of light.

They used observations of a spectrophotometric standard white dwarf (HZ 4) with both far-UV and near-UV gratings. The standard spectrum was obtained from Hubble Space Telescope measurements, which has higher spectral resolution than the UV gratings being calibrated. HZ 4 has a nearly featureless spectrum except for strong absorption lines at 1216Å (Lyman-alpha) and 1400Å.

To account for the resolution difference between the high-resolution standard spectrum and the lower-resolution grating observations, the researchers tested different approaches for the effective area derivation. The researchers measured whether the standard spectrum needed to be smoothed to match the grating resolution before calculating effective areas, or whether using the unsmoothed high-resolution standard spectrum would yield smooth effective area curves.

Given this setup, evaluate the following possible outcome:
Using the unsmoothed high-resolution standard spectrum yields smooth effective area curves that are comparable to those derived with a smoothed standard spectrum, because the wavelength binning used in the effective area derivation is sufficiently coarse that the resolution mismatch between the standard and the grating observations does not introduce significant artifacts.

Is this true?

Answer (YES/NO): NO